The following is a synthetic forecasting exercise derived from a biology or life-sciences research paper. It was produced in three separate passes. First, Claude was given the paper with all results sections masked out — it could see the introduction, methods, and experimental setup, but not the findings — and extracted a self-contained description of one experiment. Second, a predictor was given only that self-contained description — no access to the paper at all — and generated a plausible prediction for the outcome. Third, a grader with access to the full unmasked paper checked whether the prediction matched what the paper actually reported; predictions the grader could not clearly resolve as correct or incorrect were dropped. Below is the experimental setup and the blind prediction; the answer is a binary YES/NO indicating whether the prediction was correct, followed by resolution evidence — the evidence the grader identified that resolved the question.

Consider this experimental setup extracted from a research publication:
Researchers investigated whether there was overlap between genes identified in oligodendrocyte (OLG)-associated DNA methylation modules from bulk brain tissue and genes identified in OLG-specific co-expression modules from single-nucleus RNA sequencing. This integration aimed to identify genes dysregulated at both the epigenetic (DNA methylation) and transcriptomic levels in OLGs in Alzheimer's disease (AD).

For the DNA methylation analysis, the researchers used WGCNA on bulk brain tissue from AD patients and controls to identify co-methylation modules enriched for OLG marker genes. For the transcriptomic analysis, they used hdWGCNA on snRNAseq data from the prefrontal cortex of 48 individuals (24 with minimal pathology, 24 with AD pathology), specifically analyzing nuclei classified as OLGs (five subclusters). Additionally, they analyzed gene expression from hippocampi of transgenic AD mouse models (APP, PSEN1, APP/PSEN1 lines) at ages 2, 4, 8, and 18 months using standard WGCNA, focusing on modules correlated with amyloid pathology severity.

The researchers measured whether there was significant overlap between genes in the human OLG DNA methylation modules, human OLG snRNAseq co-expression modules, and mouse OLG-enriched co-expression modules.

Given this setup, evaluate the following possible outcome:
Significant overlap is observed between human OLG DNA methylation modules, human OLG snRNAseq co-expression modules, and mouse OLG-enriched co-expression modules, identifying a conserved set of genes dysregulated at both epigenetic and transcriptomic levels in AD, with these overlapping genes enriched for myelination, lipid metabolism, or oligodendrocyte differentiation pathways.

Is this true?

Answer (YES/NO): NO